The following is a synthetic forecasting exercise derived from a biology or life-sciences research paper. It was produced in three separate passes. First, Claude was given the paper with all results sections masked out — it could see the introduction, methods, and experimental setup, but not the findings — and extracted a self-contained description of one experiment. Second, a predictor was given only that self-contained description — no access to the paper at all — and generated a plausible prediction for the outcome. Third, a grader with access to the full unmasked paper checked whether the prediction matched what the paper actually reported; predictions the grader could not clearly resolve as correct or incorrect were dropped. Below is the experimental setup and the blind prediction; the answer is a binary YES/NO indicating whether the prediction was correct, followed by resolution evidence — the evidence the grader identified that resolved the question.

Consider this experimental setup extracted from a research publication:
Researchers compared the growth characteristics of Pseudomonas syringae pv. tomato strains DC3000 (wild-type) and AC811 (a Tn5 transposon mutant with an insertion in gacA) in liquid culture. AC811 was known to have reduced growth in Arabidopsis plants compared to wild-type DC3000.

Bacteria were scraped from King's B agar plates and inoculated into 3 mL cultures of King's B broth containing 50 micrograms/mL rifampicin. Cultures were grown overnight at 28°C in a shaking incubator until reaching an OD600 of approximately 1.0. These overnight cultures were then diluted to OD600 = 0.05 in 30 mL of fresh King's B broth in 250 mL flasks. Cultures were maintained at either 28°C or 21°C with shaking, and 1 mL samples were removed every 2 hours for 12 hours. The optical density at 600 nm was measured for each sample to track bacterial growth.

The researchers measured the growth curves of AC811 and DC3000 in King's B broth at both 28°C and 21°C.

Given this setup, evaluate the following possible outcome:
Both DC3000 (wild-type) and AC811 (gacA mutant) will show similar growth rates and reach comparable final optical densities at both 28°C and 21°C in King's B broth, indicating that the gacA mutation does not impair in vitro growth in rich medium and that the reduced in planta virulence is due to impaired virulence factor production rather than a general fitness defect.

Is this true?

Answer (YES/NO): NO